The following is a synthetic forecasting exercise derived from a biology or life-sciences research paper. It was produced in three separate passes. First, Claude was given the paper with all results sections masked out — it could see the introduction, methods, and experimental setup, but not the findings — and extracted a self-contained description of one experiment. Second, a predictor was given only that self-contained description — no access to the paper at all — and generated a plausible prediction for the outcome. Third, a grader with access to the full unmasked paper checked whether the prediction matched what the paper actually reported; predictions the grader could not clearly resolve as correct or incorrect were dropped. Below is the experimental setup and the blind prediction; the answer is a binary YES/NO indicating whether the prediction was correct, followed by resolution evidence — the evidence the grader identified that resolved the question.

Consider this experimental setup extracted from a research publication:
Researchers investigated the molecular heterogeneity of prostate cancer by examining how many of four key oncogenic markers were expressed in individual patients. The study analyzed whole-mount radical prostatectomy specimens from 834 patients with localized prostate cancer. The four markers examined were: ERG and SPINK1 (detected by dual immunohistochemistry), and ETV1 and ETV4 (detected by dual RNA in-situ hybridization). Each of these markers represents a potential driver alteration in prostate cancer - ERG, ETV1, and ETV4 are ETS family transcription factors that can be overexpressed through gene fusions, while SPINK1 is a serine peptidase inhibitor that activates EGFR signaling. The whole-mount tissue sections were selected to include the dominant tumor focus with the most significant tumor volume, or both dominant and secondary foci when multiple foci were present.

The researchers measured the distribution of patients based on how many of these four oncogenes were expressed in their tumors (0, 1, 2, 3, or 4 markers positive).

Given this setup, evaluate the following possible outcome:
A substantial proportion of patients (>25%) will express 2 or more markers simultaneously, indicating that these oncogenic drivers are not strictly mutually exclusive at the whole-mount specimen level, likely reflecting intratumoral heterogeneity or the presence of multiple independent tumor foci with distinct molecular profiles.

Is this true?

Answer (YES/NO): YES